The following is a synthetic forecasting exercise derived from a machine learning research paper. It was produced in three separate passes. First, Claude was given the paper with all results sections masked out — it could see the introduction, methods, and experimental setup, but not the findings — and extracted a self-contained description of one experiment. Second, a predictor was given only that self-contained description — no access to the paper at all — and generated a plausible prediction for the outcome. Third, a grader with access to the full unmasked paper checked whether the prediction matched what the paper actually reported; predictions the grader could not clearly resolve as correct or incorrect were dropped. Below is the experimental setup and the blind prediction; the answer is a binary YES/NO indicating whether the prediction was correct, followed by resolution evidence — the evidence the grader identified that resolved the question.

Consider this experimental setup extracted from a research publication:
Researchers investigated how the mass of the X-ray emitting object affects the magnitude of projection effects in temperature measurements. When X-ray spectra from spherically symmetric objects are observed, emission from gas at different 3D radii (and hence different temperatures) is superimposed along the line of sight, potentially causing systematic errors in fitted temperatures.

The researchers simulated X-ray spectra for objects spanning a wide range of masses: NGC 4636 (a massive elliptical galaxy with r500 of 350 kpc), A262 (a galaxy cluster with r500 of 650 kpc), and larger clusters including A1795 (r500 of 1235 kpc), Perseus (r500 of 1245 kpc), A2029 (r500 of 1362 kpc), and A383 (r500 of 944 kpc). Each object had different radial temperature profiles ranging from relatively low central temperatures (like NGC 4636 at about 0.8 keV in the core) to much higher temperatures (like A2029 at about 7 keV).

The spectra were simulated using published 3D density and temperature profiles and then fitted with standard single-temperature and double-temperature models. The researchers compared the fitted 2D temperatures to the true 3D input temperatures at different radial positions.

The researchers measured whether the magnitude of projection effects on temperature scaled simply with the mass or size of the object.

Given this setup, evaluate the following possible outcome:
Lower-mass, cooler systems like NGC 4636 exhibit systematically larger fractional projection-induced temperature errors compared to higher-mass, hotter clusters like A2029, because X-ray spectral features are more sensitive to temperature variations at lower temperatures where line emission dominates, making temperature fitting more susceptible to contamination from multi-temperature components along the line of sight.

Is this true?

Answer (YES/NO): NO